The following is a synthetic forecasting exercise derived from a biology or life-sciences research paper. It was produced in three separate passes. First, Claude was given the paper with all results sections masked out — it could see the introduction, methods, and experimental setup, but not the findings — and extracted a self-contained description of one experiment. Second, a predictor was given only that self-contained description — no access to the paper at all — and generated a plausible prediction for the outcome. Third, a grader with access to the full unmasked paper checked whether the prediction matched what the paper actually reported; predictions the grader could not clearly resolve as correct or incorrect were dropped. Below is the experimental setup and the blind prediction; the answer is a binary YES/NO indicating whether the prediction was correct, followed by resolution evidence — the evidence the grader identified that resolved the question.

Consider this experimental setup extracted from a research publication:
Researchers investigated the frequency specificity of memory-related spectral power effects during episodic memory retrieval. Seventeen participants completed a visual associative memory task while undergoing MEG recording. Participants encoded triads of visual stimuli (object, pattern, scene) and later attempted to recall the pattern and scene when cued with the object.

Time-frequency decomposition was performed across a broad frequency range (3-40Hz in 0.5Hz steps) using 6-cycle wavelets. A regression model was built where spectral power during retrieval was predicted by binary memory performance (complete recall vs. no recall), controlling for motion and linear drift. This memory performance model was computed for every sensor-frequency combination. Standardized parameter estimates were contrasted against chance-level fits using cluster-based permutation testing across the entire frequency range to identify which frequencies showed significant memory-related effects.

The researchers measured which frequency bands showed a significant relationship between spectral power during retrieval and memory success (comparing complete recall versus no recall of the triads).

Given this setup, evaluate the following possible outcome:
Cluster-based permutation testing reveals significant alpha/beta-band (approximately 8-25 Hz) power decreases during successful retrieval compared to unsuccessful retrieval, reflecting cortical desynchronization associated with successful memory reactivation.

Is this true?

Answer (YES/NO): NO